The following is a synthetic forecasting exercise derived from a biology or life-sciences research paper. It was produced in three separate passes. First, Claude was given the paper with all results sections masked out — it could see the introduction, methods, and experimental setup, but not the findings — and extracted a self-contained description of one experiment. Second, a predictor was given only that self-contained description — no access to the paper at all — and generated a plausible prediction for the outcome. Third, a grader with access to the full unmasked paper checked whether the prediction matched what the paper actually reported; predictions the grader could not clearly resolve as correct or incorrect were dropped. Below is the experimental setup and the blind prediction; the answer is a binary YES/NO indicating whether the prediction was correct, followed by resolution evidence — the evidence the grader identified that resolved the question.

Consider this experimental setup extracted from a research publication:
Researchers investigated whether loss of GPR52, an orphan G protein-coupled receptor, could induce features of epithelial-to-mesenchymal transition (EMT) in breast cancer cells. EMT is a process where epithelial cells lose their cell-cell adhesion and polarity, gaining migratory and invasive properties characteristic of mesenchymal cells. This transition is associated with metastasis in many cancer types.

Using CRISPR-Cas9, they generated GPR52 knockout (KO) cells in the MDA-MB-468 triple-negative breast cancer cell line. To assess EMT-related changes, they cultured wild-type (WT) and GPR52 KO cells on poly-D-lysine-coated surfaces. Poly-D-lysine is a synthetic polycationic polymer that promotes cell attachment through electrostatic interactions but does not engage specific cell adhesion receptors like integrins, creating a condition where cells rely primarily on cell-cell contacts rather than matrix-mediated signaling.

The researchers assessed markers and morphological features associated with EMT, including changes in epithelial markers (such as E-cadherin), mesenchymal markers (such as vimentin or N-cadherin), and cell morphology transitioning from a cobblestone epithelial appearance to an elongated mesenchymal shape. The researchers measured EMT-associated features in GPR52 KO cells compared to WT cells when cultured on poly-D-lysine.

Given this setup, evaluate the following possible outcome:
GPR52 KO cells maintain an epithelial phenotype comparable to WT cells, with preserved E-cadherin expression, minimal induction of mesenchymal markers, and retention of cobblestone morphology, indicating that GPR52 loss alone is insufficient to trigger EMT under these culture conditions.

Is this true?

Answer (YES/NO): NO